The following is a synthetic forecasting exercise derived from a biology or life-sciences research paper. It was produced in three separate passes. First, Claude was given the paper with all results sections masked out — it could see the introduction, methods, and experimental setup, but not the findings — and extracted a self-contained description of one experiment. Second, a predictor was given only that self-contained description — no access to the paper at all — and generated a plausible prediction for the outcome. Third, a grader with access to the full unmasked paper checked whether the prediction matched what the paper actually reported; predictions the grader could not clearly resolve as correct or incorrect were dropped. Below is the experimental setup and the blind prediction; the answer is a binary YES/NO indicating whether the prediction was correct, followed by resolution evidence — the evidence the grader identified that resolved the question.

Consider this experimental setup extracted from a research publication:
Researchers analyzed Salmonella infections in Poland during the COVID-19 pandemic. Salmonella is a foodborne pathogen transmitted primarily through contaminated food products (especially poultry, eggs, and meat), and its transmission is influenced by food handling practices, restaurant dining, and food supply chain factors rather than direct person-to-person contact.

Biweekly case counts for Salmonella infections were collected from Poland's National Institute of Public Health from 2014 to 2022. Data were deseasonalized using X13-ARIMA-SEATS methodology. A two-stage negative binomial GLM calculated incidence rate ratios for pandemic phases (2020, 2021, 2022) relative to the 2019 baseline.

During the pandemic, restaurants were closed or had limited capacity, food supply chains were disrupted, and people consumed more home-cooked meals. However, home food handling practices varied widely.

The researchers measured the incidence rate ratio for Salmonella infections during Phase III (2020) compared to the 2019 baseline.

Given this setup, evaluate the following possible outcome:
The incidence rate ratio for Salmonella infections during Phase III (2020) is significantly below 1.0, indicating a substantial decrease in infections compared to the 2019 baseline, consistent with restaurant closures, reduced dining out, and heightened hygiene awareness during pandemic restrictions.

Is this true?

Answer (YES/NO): YES